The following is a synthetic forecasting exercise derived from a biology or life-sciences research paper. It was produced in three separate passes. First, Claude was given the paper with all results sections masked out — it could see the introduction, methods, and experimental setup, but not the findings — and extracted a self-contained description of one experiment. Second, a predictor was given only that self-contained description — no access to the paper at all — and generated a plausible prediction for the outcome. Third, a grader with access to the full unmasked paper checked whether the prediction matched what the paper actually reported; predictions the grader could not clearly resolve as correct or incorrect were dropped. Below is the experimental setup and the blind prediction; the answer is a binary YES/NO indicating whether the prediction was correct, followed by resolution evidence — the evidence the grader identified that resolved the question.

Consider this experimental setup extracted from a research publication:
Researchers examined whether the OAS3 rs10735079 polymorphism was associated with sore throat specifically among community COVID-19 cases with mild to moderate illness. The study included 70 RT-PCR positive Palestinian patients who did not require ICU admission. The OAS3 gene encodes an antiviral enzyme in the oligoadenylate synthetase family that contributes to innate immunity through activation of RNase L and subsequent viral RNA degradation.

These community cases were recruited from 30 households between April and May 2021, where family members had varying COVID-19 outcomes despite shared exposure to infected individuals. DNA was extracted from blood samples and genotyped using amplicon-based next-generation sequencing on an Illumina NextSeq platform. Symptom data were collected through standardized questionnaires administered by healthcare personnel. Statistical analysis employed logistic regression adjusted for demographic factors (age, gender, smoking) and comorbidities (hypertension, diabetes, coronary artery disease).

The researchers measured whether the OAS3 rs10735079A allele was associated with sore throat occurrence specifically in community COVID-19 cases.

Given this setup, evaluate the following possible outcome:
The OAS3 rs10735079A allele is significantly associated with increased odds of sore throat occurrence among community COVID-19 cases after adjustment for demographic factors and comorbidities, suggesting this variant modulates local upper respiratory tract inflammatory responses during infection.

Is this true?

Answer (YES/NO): NO